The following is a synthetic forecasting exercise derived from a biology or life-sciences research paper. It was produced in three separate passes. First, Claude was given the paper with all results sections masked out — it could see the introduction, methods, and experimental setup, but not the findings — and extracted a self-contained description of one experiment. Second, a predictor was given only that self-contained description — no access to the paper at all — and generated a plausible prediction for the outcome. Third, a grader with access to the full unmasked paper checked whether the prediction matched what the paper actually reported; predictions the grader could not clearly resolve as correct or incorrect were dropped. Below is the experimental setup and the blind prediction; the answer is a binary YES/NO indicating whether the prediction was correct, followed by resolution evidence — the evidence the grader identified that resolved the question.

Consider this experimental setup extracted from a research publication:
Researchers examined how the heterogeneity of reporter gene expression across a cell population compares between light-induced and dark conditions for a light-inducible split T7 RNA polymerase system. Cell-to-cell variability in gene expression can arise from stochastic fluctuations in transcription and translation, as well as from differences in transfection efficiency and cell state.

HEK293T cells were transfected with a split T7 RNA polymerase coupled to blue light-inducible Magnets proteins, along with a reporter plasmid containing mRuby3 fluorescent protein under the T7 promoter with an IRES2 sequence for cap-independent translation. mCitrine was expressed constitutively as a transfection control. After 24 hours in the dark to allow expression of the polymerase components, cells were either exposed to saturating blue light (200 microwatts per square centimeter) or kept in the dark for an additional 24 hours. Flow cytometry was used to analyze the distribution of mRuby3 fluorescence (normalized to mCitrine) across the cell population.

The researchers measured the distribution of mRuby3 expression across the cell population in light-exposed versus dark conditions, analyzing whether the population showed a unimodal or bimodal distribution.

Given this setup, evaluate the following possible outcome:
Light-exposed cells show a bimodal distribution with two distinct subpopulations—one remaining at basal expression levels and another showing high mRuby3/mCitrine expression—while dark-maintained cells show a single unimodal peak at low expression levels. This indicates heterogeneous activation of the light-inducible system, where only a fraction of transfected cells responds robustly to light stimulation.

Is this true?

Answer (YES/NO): YES